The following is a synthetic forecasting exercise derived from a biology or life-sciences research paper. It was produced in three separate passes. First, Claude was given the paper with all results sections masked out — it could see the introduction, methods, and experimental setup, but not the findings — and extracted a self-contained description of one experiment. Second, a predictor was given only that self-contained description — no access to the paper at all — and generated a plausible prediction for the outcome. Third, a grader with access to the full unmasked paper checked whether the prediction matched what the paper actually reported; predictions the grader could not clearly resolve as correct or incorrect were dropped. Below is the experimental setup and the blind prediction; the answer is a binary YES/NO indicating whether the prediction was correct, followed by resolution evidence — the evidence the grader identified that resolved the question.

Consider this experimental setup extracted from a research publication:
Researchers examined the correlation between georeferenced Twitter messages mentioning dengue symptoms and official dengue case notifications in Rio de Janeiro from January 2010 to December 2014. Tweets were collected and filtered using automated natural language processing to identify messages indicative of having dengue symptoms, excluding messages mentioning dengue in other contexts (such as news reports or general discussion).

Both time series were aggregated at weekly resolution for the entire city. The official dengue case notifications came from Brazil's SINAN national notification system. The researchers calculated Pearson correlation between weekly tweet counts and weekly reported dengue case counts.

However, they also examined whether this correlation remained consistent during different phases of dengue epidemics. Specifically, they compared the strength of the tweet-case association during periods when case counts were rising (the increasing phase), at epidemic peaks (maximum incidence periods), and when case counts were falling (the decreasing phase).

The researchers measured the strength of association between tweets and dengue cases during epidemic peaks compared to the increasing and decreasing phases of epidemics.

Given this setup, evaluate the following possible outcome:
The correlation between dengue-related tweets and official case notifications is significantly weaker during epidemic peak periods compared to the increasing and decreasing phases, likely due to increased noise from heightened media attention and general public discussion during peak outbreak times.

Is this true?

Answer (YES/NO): YES